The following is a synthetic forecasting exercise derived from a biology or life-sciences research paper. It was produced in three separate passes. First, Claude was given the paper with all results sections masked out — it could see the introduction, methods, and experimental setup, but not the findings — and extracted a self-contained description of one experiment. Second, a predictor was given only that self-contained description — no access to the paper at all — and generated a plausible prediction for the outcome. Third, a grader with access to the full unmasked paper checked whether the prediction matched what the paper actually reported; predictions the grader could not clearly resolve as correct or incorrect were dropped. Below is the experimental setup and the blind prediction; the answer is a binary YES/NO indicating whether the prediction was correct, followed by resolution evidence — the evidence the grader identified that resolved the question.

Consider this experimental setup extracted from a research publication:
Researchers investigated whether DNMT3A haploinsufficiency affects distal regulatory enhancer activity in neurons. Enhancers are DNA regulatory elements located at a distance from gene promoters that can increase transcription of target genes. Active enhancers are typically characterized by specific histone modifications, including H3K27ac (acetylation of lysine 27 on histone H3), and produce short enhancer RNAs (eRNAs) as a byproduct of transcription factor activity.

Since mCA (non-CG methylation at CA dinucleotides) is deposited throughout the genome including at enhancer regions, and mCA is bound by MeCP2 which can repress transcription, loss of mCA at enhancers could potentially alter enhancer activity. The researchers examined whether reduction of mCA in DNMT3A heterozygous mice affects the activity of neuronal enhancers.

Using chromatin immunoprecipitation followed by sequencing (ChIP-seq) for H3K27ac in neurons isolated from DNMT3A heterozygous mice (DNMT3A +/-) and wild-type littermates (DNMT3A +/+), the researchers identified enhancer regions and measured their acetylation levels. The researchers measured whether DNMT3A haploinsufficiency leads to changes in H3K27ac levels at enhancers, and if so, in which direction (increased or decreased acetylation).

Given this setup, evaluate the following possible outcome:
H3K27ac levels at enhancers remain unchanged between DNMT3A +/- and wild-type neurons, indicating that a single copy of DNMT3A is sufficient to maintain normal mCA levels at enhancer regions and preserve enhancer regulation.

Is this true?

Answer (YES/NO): NO